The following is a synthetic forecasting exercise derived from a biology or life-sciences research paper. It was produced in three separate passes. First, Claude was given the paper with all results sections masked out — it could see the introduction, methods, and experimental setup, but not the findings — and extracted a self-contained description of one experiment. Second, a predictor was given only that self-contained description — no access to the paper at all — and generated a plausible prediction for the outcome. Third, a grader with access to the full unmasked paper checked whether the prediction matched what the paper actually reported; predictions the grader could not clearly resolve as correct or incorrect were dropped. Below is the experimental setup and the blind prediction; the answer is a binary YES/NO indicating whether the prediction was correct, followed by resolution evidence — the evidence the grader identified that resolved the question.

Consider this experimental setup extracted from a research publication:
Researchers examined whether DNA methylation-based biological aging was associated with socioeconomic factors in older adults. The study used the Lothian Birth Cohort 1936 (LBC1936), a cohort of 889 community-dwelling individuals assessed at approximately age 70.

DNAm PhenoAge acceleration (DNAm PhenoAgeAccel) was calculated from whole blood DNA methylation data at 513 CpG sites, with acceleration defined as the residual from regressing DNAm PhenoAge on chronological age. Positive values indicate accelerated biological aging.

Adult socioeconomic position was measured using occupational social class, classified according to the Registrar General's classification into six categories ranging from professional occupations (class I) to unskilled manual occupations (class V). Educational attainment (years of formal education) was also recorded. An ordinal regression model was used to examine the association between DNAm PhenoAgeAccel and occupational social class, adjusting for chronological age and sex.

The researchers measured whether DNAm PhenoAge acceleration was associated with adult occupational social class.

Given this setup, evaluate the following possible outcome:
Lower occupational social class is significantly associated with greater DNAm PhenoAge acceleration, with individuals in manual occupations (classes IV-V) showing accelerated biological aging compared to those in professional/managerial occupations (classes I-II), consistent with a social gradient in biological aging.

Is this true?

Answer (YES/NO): NO